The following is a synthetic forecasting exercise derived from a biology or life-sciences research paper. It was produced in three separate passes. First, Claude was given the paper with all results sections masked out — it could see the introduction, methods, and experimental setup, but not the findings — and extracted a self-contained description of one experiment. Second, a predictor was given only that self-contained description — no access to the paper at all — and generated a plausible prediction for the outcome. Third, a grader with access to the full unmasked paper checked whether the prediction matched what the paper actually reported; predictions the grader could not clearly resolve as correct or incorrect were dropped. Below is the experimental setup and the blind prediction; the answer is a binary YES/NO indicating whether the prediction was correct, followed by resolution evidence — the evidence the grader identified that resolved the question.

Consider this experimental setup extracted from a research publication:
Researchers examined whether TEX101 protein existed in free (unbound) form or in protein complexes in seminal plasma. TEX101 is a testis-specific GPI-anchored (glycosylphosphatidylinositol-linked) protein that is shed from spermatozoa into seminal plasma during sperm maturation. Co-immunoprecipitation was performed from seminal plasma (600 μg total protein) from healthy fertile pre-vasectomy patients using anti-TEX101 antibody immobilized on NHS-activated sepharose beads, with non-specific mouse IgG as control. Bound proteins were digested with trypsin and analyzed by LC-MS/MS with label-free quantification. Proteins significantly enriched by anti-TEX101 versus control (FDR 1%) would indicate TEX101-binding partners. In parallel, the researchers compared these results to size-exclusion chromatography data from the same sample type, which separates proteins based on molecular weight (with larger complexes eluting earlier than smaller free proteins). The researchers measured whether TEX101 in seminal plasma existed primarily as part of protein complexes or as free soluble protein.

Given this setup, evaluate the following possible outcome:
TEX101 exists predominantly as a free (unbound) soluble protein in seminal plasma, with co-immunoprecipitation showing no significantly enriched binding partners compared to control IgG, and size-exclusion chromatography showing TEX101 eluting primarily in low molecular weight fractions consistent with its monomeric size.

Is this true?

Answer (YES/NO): YES